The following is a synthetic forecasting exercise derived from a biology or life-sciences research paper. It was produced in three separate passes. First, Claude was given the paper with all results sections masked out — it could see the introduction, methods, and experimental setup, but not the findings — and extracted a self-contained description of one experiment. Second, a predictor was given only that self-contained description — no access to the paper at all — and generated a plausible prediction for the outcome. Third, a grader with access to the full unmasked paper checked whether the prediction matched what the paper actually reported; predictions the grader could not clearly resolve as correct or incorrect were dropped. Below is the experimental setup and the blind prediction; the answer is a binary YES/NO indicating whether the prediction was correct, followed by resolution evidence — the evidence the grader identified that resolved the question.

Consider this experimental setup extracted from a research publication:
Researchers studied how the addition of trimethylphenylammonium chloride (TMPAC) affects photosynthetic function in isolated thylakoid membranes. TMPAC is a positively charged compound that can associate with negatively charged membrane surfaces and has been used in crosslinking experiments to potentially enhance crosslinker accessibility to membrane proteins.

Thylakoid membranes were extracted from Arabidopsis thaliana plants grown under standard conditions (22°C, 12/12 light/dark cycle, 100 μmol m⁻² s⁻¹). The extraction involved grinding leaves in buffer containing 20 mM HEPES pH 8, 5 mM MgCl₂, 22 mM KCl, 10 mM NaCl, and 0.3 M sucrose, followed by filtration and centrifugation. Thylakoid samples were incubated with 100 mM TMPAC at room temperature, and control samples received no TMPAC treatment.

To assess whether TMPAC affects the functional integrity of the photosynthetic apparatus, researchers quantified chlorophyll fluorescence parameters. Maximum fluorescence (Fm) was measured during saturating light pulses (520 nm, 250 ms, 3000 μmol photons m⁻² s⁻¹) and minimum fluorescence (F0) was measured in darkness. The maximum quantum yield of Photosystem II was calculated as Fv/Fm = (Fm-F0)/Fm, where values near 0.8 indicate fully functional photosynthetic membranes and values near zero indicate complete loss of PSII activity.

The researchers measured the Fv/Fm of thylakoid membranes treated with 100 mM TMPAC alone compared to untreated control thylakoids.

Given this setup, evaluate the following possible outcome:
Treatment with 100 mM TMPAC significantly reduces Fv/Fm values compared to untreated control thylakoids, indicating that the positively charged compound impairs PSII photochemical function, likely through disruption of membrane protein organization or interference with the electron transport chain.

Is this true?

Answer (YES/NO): NO